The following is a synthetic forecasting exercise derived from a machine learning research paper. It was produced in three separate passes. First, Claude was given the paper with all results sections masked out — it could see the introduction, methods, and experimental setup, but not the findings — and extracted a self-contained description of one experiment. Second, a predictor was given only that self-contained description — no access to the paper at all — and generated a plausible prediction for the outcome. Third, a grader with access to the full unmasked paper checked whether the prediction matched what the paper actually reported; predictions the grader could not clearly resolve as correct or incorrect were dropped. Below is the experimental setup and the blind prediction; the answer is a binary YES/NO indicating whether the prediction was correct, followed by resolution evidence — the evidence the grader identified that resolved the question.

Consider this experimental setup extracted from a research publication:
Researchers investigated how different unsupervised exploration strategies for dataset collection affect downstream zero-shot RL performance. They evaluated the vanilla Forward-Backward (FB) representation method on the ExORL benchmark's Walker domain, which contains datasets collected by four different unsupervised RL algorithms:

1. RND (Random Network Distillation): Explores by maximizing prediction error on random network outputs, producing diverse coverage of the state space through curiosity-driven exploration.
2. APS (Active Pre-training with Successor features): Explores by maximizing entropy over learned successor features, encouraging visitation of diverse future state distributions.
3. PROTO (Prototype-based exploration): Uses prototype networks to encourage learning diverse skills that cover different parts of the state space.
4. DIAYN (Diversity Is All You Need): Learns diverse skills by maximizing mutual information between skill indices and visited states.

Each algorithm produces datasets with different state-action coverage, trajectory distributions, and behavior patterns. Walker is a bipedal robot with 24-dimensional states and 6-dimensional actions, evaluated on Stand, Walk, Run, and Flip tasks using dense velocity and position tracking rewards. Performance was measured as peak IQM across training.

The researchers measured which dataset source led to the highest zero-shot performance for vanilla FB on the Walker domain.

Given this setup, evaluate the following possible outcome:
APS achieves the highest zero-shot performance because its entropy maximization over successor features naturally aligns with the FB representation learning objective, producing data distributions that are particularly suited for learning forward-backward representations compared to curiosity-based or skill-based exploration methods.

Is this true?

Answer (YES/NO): NO